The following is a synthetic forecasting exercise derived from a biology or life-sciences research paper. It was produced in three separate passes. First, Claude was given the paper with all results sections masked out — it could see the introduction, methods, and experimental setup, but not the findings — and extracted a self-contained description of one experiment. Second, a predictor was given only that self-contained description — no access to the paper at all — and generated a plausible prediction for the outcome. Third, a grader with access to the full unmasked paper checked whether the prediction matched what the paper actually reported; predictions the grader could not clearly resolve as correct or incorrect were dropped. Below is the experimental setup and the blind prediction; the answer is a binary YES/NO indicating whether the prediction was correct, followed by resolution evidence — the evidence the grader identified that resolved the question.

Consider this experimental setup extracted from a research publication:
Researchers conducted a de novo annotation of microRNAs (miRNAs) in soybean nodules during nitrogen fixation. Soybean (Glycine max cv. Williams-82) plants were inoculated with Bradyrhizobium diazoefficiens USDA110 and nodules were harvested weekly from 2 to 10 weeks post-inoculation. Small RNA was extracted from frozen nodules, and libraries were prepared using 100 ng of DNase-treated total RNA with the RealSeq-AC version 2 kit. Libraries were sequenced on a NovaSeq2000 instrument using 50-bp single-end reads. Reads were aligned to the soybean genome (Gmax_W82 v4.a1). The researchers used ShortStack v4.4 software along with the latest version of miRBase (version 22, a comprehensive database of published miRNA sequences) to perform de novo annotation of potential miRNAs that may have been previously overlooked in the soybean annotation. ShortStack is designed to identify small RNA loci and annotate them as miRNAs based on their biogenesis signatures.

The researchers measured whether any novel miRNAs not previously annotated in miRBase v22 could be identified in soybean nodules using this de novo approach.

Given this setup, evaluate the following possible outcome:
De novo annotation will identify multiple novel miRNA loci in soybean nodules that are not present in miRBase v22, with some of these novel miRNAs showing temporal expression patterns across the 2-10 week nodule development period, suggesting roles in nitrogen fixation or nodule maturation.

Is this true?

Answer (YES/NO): NO